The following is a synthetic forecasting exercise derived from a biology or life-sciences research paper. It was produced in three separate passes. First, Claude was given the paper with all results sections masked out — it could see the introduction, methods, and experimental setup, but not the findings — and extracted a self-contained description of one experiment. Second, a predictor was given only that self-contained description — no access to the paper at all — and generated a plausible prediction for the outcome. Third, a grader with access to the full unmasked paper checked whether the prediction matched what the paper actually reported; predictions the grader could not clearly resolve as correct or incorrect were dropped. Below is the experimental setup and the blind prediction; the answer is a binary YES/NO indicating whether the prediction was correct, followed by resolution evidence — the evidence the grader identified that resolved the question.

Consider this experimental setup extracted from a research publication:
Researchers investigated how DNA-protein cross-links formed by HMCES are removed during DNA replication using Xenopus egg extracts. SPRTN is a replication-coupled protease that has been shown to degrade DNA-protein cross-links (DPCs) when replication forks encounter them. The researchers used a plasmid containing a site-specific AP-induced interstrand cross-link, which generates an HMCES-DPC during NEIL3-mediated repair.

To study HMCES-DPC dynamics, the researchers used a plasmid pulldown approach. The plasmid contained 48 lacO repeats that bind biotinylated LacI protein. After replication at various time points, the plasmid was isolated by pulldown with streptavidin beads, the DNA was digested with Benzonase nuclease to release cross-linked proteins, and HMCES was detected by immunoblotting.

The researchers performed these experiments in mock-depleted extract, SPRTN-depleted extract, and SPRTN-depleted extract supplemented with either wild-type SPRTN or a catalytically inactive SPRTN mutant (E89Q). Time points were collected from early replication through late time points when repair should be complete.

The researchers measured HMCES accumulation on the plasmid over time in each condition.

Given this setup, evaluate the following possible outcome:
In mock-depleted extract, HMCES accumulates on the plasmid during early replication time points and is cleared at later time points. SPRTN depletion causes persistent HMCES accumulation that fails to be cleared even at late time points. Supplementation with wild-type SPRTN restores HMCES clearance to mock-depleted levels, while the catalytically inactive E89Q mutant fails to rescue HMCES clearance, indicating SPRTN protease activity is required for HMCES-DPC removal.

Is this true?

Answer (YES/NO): YES